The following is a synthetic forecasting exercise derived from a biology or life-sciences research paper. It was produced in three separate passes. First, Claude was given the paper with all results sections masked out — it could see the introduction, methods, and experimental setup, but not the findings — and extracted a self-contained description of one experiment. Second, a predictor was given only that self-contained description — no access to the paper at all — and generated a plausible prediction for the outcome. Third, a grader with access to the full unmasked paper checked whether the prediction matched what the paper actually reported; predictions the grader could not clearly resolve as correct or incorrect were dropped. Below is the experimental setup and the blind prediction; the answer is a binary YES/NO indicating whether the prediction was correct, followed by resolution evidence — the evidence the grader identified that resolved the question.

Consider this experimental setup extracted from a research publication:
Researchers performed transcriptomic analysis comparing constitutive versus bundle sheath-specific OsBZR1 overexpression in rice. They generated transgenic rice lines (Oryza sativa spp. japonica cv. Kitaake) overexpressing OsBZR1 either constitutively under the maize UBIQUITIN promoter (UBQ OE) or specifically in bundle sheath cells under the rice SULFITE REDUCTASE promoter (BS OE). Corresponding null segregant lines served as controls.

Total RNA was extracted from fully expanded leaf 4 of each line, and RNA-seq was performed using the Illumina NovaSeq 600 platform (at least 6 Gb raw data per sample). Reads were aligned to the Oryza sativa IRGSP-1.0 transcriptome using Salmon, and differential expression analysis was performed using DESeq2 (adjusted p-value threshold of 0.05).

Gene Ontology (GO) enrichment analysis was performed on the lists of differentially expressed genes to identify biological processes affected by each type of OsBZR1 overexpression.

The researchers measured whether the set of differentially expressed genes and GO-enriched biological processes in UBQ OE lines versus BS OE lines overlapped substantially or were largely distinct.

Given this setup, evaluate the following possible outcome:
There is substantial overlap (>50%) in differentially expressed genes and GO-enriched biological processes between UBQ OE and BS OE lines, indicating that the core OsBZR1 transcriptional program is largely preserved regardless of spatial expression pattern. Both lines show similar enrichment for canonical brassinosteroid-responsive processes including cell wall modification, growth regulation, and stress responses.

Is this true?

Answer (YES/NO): NO